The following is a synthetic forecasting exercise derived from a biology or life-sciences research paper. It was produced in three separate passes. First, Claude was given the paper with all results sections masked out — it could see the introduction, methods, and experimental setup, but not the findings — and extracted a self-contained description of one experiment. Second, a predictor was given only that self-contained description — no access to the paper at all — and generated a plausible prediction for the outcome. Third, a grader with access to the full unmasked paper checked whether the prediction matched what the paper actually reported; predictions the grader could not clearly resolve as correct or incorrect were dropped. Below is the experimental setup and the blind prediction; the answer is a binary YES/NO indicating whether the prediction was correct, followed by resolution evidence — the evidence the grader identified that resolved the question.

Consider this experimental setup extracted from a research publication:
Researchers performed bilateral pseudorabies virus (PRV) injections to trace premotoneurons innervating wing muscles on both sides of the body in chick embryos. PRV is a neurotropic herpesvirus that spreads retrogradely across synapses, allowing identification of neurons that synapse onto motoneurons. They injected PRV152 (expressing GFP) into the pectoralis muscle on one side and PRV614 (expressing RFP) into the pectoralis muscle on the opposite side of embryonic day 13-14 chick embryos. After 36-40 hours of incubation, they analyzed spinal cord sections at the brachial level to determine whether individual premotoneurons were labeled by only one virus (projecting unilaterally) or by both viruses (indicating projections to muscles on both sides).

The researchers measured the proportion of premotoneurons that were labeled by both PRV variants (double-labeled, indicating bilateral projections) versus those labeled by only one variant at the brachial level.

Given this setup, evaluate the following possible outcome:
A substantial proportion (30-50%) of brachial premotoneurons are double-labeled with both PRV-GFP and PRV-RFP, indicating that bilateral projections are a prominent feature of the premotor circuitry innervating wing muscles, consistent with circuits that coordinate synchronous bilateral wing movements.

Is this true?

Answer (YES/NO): NO